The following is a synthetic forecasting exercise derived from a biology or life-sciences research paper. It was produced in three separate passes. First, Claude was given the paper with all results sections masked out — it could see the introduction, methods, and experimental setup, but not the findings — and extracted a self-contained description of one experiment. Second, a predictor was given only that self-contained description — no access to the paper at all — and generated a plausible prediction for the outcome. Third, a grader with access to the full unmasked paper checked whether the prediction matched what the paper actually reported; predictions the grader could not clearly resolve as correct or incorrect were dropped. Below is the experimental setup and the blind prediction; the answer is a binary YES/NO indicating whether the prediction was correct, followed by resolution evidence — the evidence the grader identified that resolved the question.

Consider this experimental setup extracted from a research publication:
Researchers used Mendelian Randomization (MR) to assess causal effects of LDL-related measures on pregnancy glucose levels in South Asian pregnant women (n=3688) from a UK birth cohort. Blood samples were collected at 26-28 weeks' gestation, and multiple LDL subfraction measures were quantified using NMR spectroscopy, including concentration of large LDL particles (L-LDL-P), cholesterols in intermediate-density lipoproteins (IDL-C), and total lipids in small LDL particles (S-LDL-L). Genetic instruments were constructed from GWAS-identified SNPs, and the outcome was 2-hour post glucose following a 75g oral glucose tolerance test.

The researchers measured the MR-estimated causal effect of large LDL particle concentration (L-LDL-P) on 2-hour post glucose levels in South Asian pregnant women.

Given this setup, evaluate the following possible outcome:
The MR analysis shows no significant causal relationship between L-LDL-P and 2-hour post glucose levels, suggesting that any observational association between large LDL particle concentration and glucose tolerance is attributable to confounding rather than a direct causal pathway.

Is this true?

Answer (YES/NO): NO